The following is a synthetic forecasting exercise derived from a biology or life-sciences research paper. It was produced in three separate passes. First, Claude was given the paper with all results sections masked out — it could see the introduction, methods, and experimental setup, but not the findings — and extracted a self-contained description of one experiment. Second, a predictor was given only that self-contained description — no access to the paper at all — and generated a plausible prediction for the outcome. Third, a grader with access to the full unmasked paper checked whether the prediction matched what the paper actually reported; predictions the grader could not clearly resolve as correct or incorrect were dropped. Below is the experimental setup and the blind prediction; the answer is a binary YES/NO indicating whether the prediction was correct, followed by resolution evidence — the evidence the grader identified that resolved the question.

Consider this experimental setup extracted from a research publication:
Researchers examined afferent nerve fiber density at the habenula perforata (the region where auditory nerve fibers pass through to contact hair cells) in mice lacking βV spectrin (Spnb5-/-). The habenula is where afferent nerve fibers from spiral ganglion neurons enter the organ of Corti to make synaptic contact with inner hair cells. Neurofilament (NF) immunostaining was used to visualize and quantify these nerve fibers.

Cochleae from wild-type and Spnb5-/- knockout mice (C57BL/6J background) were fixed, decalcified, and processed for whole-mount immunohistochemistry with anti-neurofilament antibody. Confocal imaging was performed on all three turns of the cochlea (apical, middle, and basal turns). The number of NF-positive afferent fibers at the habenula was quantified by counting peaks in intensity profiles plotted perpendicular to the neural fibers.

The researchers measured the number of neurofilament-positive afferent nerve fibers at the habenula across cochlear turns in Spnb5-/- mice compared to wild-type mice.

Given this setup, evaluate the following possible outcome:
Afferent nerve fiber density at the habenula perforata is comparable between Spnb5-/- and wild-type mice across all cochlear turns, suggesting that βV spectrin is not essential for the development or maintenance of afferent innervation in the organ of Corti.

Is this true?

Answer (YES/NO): NO